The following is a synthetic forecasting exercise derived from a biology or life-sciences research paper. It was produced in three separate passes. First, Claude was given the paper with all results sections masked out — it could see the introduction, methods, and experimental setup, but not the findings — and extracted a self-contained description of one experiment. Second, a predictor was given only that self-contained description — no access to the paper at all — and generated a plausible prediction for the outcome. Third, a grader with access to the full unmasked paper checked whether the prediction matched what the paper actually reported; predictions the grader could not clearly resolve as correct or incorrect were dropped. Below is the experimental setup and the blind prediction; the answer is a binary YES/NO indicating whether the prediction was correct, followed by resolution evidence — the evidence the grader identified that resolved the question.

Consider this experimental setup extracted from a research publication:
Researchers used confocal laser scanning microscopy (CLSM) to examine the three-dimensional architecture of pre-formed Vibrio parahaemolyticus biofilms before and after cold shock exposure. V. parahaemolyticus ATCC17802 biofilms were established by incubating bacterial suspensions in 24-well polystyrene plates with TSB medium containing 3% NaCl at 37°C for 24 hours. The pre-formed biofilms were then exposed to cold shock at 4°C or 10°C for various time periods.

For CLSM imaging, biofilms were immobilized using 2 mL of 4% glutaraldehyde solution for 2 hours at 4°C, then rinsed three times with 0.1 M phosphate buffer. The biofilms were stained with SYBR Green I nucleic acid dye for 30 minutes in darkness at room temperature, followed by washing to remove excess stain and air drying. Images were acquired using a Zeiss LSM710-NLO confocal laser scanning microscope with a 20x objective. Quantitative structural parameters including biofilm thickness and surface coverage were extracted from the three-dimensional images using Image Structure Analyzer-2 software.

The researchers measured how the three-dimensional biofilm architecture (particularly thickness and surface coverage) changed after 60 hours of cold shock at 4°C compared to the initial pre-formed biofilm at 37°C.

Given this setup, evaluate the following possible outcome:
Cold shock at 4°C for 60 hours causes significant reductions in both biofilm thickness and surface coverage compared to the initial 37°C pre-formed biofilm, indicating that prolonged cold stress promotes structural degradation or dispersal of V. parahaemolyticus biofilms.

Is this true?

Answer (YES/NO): NO